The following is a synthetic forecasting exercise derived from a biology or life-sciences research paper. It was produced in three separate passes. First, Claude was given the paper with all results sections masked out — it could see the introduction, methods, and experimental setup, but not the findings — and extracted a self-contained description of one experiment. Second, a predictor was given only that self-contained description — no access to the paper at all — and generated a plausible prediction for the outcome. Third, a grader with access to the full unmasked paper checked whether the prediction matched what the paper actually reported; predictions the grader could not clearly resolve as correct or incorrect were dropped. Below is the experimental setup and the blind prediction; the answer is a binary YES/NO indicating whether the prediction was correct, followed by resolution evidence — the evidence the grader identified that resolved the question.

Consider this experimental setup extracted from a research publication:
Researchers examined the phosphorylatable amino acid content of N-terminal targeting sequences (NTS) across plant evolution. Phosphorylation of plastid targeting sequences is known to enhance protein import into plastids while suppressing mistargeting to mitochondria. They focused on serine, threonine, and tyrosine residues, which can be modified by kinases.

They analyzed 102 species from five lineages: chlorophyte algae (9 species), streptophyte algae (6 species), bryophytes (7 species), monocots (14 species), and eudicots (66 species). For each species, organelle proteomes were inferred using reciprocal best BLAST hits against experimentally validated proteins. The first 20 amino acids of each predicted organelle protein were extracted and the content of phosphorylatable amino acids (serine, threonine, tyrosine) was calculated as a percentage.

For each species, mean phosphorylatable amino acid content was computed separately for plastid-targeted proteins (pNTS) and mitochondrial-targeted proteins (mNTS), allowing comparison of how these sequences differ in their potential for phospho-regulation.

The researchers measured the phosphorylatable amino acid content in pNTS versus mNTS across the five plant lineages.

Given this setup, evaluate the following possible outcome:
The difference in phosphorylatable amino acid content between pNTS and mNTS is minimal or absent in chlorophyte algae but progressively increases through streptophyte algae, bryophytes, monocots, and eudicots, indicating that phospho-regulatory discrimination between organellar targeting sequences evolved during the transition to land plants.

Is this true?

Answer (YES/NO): YES